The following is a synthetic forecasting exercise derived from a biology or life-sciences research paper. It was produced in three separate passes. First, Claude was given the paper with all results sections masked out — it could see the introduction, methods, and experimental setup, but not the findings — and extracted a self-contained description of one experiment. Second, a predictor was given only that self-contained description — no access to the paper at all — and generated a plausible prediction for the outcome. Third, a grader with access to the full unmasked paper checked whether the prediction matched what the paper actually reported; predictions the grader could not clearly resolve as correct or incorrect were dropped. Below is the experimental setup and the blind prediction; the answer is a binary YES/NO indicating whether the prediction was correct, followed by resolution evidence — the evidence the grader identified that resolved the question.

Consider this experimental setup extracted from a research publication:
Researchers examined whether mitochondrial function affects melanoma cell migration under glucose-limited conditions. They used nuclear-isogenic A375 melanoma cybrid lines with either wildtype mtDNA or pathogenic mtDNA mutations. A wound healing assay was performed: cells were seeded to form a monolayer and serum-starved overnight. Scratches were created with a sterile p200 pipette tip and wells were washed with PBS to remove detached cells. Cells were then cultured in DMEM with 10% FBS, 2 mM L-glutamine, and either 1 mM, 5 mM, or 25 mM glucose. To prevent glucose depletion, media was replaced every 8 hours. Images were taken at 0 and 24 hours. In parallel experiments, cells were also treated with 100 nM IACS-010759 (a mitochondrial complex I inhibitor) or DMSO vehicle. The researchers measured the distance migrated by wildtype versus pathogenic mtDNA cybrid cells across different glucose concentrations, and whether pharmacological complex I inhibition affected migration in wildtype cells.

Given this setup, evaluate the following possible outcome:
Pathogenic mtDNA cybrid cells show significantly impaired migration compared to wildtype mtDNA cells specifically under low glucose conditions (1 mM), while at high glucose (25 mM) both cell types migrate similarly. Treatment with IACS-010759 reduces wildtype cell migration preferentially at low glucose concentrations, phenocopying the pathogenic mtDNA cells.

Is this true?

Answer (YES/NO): YES